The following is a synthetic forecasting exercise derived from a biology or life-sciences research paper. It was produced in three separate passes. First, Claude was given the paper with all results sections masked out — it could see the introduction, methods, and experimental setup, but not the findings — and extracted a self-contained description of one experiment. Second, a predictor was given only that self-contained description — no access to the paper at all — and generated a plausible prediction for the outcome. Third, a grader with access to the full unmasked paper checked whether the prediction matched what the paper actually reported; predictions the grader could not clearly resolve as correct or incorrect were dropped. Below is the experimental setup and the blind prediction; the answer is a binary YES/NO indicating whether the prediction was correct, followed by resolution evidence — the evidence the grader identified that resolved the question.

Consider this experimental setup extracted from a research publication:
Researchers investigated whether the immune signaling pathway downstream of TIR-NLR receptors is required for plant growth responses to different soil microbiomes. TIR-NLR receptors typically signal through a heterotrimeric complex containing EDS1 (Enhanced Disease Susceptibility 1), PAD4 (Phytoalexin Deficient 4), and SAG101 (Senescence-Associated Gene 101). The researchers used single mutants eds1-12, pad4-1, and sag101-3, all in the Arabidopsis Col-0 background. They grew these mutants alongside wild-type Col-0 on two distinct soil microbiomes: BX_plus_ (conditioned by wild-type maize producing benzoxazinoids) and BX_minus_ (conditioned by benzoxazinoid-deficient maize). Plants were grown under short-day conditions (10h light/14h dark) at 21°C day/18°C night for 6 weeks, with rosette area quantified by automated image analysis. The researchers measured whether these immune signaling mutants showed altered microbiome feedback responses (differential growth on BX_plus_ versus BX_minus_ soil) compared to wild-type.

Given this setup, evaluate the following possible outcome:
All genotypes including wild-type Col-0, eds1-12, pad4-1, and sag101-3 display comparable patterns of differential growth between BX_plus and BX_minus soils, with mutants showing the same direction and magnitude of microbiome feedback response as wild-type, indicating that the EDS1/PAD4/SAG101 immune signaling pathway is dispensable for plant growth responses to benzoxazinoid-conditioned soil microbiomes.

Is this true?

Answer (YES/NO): YES